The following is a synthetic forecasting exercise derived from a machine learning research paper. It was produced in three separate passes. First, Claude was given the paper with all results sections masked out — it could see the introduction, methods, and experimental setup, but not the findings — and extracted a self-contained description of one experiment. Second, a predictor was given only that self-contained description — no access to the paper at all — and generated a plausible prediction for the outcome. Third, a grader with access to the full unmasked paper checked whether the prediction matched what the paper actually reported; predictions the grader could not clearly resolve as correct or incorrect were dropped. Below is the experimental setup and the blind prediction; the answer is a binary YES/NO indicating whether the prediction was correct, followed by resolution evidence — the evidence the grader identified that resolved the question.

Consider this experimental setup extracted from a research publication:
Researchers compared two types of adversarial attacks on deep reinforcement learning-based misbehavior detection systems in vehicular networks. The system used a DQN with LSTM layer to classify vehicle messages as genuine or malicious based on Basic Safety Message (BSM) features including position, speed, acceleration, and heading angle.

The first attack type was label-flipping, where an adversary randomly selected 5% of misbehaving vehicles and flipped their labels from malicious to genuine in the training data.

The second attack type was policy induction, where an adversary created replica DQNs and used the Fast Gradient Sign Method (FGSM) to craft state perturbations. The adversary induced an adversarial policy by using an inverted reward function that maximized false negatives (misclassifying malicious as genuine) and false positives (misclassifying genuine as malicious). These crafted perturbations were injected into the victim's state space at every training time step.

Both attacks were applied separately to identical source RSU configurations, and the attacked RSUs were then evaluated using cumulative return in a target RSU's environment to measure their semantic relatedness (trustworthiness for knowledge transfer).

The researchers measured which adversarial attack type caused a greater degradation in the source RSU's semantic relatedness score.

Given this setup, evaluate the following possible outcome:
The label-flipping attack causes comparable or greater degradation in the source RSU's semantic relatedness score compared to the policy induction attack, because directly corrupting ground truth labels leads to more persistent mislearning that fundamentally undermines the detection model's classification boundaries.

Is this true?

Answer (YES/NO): NO